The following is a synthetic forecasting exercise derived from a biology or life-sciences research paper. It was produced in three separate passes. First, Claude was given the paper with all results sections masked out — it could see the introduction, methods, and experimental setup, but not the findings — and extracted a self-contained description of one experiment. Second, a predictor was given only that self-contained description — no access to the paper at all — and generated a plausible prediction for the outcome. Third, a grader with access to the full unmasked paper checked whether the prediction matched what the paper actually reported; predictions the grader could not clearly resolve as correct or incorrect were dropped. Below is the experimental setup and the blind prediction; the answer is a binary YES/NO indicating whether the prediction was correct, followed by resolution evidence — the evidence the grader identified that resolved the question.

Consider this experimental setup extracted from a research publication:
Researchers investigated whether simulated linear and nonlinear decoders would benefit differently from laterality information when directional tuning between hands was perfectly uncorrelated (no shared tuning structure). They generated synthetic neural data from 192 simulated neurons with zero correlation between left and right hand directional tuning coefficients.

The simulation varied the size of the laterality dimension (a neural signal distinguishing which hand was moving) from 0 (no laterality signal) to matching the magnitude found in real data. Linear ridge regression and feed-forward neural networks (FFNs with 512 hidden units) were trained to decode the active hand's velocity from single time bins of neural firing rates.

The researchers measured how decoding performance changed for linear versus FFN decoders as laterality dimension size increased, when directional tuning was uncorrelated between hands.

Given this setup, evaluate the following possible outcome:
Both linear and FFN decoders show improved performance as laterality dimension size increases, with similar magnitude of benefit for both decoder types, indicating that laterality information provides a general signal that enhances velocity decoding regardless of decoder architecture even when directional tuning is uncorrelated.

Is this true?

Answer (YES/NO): NO